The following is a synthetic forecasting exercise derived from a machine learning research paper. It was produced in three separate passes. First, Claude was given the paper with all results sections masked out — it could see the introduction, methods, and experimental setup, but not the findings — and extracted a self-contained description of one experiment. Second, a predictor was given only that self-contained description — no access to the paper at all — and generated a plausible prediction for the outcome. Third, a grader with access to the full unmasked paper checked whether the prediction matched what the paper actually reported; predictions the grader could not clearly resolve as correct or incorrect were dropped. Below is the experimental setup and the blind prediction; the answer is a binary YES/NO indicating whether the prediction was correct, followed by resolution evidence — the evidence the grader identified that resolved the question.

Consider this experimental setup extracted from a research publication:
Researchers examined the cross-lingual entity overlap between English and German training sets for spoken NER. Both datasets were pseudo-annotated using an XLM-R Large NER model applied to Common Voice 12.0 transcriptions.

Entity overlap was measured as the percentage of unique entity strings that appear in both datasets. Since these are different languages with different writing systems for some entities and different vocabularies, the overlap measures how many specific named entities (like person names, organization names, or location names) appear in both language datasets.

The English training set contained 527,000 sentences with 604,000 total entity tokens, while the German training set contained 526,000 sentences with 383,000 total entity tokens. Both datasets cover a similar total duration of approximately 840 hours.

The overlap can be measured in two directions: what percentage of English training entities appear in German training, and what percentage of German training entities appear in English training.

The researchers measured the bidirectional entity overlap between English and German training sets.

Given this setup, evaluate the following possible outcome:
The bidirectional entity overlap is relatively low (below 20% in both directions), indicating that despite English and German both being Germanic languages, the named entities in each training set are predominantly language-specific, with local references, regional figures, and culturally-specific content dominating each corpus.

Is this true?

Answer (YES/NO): NO